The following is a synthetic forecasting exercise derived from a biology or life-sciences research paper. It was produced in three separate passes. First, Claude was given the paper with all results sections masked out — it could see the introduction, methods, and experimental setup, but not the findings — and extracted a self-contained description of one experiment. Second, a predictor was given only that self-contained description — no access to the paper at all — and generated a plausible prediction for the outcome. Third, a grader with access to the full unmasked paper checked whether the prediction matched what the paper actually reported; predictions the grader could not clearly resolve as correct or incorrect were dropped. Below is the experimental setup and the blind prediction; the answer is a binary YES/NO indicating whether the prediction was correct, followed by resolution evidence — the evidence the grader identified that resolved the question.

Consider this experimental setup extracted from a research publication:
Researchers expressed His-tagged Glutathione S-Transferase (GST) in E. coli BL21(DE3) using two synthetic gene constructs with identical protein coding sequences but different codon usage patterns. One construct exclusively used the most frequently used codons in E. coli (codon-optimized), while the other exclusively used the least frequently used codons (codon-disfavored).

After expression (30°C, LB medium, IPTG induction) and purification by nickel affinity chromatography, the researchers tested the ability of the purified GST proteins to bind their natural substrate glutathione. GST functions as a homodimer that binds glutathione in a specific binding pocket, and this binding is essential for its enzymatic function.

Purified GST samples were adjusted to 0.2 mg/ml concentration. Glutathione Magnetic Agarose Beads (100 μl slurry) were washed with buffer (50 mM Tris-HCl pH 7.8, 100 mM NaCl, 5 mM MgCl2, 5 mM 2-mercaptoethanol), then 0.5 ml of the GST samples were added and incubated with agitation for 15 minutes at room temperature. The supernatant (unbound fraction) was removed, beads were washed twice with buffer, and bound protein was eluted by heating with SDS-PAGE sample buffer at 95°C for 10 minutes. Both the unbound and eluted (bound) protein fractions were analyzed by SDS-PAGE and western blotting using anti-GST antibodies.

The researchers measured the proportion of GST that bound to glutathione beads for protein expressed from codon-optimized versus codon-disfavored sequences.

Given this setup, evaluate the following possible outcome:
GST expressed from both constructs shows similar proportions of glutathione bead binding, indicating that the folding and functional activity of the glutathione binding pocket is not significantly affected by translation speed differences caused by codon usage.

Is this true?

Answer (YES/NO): NO